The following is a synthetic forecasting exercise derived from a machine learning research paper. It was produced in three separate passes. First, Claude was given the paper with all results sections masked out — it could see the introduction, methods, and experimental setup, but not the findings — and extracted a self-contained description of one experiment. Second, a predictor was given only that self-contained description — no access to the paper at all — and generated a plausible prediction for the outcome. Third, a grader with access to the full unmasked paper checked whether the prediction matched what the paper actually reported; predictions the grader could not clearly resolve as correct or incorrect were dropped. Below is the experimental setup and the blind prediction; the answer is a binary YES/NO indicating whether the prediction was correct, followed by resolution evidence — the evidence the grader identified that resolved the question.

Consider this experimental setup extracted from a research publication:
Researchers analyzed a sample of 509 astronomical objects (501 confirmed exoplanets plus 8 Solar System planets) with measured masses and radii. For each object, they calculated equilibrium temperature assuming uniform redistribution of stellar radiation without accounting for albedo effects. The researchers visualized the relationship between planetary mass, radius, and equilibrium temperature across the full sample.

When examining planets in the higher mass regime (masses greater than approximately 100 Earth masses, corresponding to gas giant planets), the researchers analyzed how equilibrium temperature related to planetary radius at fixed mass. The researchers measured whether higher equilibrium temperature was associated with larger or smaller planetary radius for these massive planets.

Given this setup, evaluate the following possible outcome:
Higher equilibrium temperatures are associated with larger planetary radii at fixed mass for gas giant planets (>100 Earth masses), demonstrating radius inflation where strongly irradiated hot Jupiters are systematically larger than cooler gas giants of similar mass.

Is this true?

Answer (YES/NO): YES